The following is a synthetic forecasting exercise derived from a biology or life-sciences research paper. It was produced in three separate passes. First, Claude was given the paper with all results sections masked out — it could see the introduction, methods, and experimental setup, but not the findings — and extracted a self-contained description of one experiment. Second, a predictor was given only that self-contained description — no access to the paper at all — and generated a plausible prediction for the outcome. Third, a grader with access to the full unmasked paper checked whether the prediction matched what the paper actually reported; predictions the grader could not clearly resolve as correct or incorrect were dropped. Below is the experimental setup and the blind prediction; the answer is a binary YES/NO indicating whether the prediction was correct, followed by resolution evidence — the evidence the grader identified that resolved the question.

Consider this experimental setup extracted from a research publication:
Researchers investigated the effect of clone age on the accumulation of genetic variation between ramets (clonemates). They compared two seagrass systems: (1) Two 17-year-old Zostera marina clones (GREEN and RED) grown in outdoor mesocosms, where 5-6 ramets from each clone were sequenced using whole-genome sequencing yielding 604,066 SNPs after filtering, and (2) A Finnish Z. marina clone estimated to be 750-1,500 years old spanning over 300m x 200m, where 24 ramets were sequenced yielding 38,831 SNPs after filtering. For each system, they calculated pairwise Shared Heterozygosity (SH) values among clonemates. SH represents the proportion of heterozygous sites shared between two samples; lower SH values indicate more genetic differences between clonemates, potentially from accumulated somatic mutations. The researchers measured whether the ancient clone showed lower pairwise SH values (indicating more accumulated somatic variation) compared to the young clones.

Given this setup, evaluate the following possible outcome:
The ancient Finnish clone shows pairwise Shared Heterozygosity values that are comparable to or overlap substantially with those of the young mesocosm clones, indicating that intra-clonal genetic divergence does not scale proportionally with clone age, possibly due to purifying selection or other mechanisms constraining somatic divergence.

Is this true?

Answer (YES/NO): NO